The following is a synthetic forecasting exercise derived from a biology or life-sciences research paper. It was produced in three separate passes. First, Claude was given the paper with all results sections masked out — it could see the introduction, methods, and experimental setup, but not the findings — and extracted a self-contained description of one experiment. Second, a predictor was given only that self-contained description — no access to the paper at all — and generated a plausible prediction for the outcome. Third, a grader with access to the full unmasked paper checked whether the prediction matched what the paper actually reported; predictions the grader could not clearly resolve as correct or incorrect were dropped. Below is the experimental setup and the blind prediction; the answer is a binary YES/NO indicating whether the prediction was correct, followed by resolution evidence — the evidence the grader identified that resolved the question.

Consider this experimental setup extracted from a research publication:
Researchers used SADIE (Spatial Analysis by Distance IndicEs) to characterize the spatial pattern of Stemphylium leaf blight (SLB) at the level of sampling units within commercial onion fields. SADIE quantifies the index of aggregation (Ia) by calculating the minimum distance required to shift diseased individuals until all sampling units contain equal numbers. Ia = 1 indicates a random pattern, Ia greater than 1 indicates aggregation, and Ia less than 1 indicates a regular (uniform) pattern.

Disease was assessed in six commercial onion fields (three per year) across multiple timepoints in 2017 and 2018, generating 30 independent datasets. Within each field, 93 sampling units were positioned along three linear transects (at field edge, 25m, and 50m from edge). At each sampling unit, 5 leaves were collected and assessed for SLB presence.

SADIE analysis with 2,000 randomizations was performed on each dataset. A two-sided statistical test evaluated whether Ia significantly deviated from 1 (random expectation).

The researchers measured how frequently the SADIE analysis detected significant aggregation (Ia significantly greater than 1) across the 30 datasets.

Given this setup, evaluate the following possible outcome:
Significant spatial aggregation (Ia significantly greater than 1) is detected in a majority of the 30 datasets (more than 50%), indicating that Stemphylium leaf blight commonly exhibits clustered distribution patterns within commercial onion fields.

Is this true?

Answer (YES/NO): YES